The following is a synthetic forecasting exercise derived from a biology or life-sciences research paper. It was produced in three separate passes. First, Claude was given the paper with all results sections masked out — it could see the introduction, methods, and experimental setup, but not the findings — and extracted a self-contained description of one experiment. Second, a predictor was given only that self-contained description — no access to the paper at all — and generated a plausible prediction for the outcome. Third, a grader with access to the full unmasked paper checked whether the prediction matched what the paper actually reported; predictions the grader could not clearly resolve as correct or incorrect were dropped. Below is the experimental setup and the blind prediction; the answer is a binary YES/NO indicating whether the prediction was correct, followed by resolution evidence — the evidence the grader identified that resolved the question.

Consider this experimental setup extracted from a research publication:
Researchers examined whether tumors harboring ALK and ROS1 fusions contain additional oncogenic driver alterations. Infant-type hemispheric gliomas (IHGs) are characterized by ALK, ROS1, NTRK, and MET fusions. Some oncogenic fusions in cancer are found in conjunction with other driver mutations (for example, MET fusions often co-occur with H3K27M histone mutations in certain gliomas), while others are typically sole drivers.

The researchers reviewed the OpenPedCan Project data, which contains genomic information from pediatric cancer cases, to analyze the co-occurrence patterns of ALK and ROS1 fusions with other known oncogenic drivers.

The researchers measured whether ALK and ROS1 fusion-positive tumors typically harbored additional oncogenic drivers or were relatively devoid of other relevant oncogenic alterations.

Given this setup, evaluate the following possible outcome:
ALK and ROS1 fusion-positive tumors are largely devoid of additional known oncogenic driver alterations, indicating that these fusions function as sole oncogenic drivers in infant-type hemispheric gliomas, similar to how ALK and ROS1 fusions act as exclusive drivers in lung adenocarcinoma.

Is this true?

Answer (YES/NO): YES